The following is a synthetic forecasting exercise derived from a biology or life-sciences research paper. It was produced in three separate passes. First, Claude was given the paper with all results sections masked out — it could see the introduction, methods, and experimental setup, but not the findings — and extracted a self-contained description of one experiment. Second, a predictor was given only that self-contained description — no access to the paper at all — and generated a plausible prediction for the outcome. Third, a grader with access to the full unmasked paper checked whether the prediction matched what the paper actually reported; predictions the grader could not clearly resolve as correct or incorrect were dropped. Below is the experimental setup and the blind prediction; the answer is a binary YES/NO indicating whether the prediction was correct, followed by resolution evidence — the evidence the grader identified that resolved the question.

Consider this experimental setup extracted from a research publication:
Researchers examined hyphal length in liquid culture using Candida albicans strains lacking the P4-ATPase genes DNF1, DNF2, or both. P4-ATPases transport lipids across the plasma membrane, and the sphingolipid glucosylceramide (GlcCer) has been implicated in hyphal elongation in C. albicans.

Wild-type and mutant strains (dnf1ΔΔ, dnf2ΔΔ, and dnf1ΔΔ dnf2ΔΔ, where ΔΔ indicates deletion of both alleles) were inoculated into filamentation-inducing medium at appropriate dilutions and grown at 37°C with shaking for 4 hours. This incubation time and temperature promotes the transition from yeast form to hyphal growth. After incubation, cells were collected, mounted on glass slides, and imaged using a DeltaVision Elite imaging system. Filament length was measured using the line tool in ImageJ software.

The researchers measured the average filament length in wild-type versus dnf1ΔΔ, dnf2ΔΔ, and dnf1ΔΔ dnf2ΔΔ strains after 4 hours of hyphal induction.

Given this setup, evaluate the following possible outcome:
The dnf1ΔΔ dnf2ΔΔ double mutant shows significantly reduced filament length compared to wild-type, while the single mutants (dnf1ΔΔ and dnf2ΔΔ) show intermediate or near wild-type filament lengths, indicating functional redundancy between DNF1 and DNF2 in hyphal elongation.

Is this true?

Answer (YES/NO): NO